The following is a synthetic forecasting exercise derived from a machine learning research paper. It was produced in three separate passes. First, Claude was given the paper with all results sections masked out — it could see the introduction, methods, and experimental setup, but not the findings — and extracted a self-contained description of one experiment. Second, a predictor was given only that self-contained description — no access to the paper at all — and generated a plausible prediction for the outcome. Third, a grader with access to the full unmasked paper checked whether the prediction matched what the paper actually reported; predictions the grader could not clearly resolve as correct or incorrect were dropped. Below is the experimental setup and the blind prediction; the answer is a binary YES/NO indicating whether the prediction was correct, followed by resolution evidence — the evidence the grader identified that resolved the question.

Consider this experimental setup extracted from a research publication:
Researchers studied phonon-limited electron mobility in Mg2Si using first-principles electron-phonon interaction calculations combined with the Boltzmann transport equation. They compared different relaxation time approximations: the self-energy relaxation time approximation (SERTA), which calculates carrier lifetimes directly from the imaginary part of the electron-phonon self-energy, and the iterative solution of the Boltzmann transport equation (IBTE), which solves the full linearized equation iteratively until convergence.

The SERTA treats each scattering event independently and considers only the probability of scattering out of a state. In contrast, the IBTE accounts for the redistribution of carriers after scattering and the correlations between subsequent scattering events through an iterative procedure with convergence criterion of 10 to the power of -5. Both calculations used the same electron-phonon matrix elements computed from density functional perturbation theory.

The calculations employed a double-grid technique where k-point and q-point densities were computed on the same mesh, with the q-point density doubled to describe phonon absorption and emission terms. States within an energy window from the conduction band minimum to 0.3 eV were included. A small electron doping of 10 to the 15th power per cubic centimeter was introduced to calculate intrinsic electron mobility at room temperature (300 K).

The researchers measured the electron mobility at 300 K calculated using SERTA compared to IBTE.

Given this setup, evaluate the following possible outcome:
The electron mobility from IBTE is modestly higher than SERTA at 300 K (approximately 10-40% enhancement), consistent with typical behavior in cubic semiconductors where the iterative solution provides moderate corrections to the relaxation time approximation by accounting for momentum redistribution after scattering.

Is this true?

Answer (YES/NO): NO